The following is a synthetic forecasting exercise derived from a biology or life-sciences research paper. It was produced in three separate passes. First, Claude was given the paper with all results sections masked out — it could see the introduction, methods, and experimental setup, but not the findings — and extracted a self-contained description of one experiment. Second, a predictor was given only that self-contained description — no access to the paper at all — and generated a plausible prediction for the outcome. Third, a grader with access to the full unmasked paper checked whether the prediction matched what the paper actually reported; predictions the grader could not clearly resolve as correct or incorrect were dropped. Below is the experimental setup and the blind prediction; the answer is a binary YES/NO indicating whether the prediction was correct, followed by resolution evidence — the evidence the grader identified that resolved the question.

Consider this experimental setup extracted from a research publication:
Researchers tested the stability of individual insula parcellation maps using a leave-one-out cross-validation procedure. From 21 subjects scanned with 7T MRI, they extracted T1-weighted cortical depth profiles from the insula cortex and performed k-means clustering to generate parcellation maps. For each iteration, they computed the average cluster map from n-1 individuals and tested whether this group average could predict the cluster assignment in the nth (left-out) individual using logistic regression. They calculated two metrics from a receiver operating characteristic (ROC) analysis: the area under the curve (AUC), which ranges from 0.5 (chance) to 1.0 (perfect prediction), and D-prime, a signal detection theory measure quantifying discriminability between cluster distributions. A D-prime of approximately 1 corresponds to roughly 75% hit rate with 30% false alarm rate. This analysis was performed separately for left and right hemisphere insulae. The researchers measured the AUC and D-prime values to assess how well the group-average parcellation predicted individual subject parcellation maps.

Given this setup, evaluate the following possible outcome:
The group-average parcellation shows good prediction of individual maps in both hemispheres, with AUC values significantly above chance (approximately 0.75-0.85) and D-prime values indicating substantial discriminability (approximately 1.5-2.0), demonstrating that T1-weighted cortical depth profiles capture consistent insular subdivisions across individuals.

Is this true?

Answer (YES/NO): NO